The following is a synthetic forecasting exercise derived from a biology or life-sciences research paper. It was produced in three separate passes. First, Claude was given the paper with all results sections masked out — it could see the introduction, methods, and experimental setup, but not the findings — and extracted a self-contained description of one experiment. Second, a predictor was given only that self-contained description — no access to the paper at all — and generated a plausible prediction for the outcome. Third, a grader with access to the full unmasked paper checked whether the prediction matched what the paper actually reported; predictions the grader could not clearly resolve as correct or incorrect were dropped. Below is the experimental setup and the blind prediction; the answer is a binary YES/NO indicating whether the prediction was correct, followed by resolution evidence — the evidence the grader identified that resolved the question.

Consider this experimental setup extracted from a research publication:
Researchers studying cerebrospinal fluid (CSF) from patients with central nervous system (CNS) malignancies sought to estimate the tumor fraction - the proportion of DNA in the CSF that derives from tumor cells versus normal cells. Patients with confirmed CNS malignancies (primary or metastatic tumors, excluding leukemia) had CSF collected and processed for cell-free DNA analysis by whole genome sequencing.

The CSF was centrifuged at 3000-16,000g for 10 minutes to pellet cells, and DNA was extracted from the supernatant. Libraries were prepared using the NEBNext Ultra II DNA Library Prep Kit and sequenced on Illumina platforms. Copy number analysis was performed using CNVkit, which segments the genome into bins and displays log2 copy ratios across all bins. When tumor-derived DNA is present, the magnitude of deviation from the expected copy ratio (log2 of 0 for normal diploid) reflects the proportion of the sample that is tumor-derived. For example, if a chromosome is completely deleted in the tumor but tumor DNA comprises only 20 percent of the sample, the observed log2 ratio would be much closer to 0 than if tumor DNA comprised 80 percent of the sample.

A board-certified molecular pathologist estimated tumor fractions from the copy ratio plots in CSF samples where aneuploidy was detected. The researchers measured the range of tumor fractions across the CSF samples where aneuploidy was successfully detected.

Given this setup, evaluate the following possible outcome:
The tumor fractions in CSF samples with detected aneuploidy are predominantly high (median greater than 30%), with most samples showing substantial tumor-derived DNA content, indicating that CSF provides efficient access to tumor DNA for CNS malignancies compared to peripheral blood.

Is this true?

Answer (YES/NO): YES